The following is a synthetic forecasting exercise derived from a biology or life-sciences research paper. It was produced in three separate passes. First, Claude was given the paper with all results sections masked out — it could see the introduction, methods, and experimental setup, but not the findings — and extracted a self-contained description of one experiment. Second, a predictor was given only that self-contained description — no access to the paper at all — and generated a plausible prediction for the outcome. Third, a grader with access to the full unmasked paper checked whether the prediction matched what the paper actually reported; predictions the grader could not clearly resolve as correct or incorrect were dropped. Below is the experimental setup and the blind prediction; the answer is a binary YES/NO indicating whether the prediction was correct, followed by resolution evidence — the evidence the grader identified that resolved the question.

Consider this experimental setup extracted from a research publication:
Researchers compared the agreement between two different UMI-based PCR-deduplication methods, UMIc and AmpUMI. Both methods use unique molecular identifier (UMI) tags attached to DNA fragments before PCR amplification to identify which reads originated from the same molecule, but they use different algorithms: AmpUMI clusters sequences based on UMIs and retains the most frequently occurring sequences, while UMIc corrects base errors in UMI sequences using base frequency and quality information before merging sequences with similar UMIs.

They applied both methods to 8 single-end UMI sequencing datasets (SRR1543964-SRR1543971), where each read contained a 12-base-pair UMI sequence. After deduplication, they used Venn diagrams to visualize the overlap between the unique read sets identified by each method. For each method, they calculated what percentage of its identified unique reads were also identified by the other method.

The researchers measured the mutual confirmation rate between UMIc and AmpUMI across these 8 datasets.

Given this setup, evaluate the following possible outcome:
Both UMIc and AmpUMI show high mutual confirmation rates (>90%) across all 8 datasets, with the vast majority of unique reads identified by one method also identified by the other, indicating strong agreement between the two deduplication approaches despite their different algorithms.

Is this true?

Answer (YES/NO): NO